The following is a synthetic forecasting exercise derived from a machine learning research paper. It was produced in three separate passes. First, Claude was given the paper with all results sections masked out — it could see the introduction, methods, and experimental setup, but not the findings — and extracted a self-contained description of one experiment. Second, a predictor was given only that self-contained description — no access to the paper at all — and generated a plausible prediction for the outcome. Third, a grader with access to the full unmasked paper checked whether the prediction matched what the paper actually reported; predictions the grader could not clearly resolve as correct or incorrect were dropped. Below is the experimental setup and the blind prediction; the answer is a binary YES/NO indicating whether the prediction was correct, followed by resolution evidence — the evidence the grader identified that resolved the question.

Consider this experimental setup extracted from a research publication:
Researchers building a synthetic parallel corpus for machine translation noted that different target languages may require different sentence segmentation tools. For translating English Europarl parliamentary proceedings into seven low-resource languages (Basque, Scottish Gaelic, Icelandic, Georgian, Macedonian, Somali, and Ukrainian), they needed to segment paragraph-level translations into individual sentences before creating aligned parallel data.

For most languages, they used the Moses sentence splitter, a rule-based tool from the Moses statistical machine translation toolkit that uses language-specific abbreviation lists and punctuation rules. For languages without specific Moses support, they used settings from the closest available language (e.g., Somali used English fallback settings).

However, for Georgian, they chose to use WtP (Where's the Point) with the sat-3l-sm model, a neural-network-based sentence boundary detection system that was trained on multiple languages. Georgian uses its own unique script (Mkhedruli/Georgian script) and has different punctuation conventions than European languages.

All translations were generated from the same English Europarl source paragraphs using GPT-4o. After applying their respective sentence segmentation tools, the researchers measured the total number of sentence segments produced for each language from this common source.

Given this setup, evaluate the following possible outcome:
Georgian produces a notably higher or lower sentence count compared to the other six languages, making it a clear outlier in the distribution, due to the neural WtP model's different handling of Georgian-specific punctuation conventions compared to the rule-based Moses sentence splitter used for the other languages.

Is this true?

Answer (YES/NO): YES